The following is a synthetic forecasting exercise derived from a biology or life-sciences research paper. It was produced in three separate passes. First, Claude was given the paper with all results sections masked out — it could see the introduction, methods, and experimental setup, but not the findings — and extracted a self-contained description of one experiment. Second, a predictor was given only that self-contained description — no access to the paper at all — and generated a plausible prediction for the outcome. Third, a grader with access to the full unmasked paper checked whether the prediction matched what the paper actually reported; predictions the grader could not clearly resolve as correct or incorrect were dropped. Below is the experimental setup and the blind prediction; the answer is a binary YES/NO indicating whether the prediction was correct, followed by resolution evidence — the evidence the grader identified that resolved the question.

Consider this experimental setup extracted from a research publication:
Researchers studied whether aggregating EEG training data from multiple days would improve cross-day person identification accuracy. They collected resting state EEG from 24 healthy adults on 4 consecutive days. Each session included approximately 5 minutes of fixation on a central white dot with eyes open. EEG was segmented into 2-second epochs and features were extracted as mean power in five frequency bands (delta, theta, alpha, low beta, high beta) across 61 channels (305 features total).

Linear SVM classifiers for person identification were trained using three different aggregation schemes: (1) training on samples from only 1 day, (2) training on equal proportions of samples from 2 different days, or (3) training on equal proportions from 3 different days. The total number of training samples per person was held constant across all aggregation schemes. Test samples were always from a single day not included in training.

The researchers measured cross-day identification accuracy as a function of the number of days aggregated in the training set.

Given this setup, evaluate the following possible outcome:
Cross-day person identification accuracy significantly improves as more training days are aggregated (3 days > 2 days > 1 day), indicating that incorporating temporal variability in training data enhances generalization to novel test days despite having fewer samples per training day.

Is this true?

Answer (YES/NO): YES